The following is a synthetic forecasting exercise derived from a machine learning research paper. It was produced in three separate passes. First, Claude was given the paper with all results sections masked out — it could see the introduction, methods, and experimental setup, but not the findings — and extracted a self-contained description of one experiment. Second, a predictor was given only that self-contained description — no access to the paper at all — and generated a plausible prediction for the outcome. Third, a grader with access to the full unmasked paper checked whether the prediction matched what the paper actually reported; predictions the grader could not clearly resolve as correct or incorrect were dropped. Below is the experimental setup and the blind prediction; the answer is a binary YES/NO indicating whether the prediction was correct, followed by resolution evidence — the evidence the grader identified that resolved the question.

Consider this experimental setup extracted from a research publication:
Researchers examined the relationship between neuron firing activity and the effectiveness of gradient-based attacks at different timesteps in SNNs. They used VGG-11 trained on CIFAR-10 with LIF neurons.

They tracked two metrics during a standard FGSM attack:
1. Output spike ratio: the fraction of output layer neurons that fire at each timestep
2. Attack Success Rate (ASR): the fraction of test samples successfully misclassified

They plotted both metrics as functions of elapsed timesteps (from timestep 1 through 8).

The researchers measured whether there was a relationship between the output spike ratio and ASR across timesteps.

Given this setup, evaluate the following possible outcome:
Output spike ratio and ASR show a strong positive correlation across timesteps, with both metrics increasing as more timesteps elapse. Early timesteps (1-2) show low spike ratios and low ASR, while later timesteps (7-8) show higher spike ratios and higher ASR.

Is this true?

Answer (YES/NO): YES